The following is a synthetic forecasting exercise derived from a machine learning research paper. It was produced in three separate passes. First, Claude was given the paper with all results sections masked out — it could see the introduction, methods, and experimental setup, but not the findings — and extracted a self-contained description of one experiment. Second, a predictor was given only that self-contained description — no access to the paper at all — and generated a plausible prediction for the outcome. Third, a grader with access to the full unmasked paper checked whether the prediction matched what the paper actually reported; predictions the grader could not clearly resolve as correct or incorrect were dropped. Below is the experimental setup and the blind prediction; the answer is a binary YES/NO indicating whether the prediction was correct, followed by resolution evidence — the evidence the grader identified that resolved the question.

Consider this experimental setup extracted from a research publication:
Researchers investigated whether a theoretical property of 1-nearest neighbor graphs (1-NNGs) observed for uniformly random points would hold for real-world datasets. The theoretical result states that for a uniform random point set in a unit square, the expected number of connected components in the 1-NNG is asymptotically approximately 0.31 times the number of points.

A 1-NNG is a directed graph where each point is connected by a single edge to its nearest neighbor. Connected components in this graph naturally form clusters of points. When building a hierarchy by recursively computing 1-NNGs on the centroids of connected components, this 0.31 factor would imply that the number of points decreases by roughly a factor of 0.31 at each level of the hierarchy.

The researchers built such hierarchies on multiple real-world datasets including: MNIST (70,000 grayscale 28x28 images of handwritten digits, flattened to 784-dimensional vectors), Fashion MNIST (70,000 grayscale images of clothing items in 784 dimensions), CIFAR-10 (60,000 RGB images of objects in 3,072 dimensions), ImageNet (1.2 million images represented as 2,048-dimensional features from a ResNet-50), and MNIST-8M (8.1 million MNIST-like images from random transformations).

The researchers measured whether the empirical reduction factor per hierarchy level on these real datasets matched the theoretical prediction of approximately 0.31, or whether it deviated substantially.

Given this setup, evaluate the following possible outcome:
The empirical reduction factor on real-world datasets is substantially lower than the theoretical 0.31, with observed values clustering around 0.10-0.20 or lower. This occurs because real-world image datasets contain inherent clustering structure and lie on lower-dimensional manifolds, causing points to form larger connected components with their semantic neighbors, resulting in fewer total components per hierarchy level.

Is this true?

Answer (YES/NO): NO